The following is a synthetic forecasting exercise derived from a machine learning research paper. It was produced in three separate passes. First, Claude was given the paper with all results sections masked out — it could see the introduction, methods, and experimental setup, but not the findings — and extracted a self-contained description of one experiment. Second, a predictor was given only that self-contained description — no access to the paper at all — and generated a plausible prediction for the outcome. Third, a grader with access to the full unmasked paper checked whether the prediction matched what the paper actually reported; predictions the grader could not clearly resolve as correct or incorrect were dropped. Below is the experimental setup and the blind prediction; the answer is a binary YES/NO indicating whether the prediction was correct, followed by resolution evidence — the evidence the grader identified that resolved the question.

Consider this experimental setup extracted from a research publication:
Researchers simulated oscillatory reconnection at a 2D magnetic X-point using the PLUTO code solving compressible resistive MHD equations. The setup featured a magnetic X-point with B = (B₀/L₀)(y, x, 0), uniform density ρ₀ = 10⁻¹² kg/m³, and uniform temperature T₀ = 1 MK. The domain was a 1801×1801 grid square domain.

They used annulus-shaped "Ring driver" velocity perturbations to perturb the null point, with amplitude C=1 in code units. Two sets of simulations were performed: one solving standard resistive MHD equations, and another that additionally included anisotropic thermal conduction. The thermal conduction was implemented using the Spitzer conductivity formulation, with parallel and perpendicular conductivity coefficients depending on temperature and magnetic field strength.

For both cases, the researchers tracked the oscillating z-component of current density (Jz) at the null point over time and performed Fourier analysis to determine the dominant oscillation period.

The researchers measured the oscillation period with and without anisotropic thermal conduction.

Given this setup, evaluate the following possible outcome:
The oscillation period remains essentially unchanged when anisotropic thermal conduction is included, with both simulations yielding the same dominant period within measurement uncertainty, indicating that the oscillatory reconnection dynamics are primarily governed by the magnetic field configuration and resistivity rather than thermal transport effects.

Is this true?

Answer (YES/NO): NO